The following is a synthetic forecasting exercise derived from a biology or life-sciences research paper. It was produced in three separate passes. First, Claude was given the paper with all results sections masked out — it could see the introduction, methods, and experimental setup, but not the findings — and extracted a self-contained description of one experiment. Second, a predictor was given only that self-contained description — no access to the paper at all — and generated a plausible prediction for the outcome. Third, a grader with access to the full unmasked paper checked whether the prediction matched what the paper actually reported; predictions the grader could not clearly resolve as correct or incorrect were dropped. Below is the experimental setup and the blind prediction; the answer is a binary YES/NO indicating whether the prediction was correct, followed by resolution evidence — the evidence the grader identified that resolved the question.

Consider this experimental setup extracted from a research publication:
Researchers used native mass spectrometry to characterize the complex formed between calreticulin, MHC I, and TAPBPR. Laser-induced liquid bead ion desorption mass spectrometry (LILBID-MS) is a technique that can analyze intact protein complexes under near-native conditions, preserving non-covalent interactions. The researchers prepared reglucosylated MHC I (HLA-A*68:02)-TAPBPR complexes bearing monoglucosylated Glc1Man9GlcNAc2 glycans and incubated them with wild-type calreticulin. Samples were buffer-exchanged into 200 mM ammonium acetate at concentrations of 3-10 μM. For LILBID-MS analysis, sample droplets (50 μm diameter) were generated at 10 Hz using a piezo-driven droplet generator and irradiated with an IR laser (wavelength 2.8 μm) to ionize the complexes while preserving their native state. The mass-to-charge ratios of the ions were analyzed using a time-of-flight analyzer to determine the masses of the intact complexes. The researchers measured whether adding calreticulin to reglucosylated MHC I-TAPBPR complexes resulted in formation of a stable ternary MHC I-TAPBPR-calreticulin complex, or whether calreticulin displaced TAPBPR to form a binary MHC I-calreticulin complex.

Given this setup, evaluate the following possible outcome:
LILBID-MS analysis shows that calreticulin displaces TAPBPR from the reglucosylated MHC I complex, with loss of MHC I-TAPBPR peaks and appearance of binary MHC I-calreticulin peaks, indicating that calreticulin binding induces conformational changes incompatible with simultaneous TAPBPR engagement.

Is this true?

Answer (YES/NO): NO